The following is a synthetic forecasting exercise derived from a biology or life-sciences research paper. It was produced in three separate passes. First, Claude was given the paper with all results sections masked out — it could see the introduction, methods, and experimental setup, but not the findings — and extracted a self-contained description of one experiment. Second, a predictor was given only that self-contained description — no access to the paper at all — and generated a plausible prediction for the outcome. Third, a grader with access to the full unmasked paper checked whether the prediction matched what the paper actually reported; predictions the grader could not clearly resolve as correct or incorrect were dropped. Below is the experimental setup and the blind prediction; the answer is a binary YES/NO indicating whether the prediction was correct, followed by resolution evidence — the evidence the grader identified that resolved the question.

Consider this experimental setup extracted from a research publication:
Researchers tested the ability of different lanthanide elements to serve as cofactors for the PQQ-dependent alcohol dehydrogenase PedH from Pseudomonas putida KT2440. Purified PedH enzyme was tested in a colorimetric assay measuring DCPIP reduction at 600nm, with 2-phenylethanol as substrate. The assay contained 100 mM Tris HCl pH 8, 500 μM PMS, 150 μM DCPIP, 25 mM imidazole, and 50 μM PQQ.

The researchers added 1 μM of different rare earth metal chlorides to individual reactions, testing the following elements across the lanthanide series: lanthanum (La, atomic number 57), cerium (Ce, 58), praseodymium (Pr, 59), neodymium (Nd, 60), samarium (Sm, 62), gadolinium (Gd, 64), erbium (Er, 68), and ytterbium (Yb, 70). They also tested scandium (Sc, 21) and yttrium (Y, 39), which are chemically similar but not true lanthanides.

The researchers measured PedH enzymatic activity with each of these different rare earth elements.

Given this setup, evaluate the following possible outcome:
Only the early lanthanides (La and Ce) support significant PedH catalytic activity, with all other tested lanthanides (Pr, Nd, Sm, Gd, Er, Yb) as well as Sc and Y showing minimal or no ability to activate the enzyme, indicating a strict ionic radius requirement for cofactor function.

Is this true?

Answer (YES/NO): NO